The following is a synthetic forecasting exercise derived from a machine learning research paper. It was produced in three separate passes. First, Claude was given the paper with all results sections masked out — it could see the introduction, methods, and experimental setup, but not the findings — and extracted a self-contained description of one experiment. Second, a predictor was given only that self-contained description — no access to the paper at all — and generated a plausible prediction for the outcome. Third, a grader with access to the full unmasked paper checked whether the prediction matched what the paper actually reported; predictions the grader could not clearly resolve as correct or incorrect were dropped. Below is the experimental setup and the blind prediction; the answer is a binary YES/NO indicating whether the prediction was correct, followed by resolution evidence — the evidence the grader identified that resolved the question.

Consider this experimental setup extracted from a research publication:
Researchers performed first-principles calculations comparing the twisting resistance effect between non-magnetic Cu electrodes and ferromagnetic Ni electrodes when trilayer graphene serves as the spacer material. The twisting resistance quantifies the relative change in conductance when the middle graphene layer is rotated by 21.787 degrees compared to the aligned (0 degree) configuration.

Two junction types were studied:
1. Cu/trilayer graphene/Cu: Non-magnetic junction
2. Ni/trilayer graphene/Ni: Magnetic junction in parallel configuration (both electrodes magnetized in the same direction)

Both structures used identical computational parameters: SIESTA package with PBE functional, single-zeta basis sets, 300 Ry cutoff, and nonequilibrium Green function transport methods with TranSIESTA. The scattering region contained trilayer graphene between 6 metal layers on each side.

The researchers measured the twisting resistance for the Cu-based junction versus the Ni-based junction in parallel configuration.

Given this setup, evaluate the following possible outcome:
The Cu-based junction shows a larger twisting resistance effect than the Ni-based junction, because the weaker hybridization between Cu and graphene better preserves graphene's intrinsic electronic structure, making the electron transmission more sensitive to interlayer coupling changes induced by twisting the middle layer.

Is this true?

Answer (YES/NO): YES